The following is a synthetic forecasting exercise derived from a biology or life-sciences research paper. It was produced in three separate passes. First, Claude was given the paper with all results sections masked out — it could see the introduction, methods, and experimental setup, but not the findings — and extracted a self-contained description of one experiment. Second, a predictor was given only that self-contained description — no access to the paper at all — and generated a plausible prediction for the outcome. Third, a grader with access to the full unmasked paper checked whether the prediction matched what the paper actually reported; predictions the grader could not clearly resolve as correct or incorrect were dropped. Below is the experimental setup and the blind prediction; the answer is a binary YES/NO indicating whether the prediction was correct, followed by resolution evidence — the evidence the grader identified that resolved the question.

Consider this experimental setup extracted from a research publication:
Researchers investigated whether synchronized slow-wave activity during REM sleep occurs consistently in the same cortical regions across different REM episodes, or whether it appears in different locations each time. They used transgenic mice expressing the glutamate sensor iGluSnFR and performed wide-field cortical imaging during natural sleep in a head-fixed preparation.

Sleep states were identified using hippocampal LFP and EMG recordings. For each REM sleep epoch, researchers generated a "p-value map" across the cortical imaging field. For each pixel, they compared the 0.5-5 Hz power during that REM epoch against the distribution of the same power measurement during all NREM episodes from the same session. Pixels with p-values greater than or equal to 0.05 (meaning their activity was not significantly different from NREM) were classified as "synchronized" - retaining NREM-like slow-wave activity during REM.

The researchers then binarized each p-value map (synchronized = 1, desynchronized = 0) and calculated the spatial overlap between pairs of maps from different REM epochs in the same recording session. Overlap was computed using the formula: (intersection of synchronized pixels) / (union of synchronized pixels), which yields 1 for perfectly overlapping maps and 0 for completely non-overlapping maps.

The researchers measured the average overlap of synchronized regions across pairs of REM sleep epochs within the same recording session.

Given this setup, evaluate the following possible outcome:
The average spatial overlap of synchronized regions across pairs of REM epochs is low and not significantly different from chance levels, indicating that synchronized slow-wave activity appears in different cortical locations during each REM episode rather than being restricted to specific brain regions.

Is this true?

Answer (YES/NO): NO